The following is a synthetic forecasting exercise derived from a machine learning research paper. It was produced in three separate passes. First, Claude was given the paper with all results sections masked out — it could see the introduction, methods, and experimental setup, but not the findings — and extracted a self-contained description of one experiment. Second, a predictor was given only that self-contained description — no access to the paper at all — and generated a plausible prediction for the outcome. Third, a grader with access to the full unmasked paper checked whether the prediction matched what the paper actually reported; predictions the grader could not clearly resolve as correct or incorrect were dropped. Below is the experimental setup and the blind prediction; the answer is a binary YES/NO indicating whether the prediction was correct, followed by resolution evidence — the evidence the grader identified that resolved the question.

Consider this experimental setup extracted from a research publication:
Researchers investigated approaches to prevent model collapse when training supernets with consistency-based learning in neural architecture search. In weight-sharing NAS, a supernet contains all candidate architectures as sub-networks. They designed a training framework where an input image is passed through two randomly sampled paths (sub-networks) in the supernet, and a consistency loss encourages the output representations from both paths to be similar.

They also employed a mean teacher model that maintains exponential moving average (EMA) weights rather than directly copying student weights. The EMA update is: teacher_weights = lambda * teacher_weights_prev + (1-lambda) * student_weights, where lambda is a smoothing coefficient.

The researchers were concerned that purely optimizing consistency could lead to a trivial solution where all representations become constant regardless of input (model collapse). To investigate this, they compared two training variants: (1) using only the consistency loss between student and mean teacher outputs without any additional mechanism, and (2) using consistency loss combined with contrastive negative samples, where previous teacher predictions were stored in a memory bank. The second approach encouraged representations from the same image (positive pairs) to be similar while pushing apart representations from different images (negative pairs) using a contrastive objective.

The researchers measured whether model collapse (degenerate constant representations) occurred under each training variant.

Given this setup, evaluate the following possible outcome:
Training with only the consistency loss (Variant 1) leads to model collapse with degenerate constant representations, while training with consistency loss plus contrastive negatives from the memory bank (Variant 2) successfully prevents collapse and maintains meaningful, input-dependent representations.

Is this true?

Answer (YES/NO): YES